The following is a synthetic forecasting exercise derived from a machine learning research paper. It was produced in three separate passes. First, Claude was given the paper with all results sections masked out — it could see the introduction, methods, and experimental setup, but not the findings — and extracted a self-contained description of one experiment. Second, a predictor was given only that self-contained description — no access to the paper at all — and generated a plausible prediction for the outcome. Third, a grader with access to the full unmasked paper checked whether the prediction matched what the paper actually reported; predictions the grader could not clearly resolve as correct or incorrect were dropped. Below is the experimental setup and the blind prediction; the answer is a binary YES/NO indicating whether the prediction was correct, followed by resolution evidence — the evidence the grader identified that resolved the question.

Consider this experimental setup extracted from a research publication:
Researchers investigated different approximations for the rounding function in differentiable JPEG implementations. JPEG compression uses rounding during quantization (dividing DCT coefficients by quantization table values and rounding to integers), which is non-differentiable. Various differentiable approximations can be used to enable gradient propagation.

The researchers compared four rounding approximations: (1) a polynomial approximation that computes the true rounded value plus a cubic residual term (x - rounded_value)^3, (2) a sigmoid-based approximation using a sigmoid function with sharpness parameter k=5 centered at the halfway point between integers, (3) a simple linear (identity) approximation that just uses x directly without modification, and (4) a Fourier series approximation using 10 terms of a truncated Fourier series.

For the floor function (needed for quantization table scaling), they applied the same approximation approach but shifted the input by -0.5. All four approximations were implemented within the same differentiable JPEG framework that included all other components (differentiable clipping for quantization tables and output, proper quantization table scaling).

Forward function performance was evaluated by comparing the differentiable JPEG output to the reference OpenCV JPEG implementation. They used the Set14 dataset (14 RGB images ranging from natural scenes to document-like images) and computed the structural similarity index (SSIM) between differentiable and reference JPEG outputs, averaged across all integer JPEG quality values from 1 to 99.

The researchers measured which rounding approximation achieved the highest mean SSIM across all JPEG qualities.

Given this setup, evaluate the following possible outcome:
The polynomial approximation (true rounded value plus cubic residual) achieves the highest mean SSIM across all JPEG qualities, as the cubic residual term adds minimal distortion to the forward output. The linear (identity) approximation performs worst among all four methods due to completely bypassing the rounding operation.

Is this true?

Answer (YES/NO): NO